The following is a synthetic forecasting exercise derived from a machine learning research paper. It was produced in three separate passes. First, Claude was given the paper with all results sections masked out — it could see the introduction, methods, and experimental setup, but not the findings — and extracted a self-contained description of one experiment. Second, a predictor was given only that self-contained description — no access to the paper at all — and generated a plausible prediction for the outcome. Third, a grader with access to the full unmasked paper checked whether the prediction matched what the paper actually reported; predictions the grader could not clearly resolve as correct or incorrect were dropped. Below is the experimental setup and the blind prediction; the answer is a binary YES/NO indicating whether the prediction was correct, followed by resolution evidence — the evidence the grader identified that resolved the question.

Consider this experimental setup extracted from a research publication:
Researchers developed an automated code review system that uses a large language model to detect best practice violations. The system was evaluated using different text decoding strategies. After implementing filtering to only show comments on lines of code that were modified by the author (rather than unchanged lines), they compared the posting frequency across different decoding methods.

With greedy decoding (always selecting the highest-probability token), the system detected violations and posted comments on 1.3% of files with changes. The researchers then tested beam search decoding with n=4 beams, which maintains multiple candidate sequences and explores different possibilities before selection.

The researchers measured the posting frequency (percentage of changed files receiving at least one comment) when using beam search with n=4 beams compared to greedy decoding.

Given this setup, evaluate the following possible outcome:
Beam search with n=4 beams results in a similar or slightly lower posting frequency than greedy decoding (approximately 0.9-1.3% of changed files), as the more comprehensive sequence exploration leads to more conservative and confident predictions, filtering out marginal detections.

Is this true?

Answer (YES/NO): NO